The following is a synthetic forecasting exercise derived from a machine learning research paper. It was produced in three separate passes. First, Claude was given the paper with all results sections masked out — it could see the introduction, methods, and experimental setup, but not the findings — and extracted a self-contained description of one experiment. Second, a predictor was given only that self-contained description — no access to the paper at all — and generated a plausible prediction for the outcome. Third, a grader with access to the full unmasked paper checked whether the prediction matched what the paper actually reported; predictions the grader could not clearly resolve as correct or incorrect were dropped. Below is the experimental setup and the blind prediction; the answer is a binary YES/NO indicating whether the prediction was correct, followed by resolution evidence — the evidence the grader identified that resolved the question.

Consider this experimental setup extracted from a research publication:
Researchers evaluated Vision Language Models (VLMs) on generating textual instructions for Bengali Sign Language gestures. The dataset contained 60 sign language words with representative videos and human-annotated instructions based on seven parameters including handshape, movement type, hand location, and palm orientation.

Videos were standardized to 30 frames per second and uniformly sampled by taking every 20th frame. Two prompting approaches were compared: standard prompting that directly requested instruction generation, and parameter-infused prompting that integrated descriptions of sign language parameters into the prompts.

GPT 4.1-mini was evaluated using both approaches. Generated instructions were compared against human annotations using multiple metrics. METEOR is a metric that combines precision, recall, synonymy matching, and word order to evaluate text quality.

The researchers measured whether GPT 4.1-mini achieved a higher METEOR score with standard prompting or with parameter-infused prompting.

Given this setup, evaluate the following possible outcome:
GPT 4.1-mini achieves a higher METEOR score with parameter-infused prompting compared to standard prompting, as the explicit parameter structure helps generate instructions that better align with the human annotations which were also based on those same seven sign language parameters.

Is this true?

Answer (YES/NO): YES